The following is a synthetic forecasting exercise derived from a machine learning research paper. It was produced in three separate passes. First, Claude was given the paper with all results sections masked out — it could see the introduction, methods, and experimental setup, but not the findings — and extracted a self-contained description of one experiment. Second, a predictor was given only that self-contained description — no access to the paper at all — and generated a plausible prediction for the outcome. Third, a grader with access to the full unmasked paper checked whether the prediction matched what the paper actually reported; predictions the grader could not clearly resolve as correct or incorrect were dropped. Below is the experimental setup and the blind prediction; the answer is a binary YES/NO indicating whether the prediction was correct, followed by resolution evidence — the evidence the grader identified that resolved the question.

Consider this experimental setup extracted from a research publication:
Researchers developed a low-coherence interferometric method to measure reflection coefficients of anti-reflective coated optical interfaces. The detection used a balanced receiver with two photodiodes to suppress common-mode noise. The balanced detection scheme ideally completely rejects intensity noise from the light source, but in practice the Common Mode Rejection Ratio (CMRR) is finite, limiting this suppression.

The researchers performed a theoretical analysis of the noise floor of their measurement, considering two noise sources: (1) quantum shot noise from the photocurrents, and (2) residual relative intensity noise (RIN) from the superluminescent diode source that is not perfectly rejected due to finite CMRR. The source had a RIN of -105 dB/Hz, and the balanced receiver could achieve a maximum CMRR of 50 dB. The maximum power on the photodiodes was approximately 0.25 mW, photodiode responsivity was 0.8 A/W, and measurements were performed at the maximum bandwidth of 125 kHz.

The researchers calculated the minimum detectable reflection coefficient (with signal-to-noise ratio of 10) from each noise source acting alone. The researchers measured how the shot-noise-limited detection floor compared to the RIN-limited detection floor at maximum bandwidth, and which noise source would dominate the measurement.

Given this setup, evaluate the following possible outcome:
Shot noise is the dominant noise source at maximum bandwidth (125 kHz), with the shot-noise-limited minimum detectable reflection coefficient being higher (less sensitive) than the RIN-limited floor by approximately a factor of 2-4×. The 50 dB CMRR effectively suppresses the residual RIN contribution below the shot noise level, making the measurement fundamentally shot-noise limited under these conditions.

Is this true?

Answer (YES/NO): NO